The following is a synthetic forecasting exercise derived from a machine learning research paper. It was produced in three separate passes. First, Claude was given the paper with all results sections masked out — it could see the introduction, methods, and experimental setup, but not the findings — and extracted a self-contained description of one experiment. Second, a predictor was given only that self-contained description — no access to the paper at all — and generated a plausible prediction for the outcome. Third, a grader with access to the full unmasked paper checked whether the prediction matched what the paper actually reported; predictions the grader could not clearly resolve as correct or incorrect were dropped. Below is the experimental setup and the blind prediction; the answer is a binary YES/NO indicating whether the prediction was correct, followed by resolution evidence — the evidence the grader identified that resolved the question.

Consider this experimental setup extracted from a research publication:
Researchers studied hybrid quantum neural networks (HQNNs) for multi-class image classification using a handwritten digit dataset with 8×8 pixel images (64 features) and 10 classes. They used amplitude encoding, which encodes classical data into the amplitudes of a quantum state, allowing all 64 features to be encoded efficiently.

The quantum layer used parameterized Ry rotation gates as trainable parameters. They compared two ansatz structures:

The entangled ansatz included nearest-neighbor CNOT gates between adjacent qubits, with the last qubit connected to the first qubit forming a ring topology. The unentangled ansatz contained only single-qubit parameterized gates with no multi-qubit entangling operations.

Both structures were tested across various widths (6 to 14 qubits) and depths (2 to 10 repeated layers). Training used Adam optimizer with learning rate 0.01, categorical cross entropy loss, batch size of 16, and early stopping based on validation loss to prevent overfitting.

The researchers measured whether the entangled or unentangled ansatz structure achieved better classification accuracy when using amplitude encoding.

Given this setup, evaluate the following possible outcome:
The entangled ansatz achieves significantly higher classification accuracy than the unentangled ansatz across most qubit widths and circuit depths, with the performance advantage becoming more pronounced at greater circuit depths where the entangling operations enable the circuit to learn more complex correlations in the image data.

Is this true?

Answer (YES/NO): YES